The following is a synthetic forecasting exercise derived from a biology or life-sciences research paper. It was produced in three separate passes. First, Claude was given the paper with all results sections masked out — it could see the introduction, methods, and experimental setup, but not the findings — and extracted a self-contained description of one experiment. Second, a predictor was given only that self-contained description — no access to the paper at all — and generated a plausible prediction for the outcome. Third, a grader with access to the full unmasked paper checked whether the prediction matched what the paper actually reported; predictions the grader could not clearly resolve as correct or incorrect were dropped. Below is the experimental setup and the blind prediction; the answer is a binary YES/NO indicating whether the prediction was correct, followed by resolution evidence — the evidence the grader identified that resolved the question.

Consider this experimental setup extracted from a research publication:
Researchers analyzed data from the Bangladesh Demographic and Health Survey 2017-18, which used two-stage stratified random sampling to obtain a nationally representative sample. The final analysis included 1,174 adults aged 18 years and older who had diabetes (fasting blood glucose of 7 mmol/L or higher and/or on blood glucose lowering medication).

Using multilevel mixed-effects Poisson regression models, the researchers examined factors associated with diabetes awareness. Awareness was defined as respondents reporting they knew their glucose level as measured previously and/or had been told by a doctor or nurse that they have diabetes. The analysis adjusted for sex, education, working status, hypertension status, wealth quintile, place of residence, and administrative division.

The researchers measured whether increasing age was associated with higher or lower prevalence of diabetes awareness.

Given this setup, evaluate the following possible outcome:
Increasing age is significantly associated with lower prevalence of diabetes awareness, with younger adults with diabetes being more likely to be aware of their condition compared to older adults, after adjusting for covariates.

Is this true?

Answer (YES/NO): NO